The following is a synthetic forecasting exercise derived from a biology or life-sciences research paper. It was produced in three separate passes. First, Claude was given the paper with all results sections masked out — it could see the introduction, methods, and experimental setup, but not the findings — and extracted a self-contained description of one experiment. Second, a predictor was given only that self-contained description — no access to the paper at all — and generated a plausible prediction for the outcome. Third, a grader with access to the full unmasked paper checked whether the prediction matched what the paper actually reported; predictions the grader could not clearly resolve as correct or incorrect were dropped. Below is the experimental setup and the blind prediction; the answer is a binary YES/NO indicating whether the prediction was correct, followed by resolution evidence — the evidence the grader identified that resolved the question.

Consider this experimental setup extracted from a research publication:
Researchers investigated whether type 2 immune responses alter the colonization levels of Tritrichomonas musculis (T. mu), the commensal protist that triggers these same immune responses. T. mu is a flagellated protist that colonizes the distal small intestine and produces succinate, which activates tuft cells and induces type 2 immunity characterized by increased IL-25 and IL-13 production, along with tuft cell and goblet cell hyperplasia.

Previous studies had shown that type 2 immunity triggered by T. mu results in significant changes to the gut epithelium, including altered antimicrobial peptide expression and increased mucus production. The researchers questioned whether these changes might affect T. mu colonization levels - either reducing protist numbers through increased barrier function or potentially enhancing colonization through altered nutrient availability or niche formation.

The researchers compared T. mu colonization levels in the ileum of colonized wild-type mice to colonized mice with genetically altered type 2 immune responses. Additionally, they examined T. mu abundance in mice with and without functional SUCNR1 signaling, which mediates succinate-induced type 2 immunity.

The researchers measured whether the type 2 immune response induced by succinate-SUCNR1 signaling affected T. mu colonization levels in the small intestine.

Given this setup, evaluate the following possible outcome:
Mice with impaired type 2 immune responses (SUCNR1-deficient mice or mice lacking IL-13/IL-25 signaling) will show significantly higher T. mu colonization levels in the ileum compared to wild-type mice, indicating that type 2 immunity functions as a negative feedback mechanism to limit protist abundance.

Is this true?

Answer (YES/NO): NO